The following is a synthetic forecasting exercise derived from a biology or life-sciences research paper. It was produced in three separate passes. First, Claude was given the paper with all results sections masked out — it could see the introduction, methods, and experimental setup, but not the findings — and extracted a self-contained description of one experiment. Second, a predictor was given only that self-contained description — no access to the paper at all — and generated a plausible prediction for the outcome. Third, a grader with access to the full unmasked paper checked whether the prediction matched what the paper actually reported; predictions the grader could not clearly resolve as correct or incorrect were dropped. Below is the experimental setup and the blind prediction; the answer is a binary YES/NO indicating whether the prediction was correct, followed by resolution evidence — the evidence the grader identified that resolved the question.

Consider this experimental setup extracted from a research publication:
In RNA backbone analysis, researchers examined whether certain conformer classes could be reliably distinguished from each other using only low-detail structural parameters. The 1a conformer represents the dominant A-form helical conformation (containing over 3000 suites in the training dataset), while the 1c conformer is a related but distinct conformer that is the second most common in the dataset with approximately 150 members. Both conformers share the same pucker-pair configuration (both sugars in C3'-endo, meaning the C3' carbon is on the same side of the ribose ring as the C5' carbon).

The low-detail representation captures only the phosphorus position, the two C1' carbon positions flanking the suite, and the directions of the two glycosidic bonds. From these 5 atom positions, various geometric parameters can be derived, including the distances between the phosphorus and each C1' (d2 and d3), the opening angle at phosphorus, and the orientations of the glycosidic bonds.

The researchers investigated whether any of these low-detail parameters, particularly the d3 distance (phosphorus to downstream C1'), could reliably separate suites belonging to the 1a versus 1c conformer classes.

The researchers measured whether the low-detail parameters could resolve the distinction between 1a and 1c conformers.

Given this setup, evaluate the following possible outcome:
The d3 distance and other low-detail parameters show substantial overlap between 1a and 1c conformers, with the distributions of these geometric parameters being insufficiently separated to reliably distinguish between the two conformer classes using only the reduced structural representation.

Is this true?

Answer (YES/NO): YES